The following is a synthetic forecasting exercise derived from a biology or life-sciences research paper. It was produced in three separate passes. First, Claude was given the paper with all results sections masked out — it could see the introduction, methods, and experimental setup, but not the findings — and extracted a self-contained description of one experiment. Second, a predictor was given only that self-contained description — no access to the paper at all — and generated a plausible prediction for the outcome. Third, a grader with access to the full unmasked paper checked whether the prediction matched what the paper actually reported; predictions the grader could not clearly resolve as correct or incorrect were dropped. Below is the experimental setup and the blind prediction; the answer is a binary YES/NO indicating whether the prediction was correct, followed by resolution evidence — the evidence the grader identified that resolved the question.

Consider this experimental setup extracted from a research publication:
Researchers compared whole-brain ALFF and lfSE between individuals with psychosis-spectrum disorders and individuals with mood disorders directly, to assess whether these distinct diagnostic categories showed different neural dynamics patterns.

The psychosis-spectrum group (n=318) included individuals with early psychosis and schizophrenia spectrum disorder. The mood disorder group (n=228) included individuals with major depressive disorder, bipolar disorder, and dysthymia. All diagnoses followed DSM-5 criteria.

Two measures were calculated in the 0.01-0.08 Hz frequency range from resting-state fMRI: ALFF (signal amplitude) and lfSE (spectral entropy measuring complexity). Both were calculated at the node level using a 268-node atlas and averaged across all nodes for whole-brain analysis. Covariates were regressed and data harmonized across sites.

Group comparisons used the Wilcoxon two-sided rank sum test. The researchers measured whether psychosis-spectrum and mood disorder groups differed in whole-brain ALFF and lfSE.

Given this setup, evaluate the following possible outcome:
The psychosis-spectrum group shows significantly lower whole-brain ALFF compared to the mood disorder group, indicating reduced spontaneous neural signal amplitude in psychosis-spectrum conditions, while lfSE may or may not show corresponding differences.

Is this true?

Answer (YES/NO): YES